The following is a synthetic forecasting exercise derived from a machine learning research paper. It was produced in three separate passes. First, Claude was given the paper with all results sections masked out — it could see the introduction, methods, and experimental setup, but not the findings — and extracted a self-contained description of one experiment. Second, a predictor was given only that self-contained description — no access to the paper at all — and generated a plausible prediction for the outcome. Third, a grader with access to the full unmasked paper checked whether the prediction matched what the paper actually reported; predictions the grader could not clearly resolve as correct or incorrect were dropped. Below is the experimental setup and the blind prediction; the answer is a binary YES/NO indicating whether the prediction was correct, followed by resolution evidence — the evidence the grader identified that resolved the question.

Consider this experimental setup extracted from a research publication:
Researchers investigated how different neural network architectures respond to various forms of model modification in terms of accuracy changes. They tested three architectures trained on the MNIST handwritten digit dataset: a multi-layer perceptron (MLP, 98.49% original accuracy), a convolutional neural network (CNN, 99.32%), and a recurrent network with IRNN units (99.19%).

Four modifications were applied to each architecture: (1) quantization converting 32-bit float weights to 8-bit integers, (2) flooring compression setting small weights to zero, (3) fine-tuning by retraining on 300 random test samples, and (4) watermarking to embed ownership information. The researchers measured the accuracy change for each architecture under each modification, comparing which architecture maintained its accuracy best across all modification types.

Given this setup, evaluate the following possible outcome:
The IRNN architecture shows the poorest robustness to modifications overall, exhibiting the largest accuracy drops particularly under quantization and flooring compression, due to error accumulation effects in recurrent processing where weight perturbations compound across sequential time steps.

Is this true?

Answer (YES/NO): NO